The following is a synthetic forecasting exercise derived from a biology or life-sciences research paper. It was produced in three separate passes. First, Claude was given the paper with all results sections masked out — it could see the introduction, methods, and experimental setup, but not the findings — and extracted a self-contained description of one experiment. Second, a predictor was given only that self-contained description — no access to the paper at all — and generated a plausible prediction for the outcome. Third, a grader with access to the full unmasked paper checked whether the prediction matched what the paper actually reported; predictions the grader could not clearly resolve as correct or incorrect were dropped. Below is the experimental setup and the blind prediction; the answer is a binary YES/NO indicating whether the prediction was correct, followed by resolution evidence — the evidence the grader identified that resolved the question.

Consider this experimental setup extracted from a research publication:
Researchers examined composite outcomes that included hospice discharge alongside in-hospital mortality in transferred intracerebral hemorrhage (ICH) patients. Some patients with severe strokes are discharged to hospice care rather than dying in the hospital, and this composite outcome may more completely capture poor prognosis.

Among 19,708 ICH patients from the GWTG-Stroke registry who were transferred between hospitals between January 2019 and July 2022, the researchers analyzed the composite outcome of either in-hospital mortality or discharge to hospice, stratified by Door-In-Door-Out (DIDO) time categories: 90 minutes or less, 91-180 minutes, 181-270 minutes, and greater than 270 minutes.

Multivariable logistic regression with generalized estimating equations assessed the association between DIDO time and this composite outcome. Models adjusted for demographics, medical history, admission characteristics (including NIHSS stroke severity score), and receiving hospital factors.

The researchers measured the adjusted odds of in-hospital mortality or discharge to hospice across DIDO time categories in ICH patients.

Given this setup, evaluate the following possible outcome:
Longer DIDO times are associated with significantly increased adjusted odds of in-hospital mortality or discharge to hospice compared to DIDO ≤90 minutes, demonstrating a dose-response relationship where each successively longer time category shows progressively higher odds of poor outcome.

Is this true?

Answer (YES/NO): NO